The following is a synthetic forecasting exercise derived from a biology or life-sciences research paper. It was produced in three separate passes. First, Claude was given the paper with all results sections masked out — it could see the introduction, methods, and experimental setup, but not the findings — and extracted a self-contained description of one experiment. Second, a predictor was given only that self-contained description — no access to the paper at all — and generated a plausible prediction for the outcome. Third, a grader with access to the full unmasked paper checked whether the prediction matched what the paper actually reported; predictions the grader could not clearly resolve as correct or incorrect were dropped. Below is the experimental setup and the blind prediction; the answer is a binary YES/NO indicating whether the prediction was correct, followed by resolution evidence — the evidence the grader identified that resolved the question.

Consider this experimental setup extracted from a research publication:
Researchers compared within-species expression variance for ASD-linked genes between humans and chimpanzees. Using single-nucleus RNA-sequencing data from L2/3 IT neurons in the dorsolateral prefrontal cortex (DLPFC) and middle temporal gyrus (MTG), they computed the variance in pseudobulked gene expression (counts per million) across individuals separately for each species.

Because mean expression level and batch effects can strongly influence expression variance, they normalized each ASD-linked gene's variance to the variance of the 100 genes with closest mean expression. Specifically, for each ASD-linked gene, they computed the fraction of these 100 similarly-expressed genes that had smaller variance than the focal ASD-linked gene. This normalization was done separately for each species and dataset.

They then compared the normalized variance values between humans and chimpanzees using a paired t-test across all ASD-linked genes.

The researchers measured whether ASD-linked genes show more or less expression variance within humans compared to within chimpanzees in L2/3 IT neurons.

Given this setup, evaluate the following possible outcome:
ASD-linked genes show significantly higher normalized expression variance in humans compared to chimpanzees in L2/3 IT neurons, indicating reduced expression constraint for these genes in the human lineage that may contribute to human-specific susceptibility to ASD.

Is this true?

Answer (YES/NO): NO